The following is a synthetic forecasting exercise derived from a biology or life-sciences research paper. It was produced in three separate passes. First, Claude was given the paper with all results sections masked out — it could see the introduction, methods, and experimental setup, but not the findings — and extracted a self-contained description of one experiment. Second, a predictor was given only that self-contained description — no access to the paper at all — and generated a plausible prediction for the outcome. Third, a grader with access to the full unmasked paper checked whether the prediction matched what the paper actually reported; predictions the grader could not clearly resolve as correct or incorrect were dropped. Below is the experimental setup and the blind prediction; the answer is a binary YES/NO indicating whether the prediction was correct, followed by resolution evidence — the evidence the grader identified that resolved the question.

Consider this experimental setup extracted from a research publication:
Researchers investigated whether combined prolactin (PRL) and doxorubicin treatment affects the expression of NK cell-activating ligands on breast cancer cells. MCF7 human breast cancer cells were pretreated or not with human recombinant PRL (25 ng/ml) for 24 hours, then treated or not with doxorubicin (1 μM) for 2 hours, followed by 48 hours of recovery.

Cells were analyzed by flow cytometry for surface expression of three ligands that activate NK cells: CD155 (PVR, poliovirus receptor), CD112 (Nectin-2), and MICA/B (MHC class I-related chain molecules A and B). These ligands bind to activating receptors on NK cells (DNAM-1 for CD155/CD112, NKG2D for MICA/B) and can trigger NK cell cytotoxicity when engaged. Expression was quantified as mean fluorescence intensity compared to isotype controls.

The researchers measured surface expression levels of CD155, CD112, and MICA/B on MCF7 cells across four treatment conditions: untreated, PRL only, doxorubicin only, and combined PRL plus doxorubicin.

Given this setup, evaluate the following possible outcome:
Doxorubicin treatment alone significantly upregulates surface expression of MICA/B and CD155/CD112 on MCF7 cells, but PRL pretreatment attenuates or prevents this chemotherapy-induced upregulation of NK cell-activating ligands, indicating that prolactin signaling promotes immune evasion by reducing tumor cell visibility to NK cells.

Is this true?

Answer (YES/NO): NO